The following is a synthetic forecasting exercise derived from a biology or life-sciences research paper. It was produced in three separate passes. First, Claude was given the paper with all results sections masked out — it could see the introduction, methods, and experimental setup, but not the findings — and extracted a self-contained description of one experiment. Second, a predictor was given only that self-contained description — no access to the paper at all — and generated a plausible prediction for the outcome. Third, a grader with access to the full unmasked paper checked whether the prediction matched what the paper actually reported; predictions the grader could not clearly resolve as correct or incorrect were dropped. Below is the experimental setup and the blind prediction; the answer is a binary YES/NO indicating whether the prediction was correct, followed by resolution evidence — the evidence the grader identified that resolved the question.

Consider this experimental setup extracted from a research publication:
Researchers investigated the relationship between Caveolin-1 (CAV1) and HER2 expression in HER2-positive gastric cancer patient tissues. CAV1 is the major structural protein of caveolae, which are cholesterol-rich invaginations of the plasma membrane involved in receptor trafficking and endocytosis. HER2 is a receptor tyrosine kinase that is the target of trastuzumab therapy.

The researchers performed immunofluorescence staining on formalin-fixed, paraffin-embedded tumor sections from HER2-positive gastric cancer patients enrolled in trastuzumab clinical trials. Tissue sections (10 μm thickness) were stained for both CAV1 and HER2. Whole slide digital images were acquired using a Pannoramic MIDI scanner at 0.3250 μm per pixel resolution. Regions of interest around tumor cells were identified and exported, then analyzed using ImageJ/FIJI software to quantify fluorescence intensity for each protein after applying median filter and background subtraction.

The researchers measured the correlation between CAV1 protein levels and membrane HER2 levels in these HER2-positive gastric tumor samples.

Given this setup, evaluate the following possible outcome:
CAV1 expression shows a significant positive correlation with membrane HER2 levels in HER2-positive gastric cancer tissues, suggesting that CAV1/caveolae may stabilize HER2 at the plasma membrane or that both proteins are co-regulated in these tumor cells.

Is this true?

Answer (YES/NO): NO